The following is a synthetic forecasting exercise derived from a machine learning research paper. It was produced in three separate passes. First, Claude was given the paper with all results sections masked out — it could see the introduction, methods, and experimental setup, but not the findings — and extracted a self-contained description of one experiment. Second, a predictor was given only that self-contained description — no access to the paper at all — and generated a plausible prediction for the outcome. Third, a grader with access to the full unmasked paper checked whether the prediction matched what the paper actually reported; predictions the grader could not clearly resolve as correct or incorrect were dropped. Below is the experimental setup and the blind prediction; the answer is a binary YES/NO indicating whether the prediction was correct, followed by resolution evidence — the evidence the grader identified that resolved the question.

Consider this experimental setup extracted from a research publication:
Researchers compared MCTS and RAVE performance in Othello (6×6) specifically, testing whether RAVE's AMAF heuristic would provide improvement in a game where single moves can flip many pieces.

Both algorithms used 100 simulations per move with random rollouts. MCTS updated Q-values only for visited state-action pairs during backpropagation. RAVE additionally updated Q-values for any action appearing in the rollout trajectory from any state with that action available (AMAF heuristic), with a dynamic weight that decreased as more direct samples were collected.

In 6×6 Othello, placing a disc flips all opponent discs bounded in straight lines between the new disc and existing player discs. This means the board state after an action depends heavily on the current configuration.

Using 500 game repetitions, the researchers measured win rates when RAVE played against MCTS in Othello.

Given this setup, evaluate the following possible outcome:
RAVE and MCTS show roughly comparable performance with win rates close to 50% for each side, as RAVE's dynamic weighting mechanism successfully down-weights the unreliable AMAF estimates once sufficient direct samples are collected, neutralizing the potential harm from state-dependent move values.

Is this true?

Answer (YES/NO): NO